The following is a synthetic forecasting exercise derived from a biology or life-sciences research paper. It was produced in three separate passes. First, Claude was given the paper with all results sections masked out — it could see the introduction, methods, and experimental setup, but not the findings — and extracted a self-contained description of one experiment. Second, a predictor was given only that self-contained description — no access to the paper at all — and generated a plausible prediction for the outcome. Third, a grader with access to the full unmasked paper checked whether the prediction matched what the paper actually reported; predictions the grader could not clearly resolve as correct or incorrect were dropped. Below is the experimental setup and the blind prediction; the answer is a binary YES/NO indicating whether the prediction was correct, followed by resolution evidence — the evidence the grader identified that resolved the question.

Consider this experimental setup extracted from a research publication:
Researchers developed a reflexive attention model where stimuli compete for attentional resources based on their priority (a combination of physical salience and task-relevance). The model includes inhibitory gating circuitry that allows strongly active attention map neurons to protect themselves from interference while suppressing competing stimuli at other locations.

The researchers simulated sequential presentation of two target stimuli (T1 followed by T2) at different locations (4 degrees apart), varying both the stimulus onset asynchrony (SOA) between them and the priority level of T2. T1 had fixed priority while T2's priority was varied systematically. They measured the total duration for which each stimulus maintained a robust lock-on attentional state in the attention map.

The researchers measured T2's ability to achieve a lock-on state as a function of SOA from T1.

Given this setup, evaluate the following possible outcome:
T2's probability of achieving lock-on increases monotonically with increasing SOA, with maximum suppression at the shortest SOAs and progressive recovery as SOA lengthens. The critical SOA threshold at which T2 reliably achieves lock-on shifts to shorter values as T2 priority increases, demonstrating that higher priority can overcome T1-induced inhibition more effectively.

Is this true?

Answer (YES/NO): NO